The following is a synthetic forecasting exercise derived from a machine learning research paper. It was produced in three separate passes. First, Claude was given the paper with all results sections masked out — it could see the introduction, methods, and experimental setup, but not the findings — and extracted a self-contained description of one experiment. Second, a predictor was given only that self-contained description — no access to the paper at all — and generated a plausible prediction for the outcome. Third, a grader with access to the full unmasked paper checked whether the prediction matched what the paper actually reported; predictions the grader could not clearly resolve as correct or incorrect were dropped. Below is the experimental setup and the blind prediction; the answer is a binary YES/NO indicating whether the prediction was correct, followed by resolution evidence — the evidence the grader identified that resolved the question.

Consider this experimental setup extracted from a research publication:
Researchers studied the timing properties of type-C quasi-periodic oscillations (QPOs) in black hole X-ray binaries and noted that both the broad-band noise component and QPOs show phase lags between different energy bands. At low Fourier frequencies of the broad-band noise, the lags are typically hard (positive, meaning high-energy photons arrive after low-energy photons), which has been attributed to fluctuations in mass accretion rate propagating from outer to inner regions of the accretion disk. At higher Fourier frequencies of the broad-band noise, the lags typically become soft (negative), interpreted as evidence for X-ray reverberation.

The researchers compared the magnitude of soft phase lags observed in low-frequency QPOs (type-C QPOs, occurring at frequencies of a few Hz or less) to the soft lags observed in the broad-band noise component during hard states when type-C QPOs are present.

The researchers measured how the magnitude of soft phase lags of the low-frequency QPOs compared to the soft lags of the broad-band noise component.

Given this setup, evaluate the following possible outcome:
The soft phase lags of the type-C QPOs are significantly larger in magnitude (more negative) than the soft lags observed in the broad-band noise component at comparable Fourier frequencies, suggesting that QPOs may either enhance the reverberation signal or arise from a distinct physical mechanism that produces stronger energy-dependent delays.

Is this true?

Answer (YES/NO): YES